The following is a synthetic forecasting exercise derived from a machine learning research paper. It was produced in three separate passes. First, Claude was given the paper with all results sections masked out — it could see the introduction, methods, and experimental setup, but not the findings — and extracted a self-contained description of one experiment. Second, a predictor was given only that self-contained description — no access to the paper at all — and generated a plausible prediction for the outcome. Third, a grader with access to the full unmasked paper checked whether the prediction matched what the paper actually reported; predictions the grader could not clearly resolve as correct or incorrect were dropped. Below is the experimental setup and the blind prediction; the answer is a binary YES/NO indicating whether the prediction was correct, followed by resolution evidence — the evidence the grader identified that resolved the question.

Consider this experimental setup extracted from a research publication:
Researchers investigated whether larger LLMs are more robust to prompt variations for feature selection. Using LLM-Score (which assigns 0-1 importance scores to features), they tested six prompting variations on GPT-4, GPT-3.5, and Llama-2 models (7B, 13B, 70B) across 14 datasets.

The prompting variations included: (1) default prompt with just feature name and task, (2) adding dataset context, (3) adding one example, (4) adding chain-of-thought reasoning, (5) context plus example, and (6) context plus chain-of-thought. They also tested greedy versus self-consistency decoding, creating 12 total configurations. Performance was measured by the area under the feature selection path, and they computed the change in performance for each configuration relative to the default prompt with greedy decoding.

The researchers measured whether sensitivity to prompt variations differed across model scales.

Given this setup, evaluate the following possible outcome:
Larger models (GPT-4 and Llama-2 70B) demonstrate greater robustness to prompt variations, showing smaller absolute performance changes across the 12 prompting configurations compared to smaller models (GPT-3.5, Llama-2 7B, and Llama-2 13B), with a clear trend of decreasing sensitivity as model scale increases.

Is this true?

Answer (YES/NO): NO